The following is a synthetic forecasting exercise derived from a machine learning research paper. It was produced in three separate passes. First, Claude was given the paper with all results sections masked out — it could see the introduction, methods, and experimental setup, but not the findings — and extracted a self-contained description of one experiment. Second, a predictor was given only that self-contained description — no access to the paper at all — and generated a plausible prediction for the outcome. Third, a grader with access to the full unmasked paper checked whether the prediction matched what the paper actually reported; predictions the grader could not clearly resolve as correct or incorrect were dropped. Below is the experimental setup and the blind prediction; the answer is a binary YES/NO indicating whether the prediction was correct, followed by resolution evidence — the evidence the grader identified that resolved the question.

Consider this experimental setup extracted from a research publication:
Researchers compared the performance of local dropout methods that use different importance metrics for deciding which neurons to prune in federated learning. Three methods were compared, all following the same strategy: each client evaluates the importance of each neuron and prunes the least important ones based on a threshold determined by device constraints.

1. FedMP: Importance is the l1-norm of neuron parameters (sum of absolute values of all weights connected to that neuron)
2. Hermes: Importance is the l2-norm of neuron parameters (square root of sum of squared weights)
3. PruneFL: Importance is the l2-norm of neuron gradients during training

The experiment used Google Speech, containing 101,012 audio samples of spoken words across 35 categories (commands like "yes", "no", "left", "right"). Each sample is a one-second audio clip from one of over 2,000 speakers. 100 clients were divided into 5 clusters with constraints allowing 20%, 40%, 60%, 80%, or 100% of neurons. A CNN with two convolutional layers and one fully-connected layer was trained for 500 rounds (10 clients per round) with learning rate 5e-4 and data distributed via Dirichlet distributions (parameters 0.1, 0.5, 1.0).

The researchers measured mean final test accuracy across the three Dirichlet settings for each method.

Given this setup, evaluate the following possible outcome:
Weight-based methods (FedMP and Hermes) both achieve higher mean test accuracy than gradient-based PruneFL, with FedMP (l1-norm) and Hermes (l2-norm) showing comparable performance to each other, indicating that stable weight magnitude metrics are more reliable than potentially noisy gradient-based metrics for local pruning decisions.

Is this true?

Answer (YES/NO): NO